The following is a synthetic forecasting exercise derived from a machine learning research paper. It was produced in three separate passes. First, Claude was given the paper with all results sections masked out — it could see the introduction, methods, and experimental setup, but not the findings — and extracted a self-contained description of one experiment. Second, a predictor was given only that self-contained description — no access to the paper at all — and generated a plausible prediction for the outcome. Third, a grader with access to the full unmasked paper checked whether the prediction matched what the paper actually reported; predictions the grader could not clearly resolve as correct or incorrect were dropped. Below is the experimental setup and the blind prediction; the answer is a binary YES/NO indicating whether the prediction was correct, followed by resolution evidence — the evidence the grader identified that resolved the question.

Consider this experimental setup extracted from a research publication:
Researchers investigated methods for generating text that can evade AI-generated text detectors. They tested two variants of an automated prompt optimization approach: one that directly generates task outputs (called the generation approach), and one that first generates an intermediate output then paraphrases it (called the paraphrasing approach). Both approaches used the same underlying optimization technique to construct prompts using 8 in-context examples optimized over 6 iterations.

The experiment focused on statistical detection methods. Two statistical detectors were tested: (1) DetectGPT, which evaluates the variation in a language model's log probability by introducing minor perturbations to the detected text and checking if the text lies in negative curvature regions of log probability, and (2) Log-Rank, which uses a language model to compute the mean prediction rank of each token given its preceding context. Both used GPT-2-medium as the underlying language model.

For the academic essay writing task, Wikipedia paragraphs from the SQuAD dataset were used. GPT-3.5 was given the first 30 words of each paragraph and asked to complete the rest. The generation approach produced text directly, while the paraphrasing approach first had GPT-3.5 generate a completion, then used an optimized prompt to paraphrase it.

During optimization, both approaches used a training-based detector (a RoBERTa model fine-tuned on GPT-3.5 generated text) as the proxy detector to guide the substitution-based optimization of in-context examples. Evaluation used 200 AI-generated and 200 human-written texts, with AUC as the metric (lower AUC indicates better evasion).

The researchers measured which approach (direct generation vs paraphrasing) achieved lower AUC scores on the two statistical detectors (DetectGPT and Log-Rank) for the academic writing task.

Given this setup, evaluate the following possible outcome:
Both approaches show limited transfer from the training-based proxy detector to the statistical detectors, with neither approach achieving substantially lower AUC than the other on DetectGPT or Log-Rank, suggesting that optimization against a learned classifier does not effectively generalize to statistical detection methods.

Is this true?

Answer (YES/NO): NO